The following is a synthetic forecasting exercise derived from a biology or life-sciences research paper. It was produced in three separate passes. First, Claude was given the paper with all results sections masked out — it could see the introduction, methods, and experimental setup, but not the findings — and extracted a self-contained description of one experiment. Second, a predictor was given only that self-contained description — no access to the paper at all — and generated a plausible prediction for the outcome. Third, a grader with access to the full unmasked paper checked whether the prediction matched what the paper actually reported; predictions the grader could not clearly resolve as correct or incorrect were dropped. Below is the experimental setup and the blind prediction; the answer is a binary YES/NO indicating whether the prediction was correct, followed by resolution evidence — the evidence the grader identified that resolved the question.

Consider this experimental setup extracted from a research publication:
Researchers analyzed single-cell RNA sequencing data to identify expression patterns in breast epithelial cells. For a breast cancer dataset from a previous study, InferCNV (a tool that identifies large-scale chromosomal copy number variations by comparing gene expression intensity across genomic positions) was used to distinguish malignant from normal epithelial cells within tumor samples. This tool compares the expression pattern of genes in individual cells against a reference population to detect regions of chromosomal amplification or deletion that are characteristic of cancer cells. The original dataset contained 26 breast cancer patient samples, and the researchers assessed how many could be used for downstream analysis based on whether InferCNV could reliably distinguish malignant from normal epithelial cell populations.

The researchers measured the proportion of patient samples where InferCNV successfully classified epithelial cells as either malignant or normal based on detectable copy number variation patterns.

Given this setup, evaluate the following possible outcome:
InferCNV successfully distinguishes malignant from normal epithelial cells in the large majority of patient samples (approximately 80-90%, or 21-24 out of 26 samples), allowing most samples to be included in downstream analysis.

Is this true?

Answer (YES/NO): NO